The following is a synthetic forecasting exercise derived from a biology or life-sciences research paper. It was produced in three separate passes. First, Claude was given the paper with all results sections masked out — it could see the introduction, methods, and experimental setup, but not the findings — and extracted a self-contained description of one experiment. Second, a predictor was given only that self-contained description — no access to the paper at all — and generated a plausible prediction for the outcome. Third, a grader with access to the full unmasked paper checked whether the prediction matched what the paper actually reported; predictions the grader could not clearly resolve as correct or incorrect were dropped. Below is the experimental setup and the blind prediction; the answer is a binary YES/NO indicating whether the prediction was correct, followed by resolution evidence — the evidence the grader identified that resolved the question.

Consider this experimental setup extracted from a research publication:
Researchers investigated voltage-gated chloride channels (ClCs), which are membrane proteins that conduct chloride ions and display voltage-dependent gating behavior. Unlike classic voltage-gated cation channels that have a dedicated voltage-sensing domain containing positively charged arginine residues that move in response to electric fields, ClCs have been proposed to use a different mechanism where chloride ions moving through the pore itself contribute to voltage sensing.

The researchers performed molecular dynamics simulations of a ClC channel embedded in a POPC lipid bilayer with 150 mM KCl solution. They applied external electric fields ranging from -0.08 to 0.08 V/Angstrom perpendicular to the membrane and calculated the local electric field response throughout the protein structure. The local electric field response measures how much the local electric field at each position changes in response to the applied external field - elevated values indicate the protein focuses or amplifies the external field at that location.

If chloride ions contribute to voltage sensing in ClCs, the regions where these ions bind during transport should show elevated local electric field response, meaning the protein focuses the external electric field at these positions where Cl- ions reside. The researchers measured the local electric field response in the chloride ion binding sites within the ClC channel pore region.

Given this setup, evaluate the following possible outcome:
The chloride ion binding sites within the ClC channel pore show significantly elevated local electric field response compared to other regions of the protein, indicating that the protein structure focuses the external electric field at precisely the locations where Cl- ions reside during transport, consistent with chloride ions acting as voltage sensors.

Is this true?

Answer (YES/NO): YES